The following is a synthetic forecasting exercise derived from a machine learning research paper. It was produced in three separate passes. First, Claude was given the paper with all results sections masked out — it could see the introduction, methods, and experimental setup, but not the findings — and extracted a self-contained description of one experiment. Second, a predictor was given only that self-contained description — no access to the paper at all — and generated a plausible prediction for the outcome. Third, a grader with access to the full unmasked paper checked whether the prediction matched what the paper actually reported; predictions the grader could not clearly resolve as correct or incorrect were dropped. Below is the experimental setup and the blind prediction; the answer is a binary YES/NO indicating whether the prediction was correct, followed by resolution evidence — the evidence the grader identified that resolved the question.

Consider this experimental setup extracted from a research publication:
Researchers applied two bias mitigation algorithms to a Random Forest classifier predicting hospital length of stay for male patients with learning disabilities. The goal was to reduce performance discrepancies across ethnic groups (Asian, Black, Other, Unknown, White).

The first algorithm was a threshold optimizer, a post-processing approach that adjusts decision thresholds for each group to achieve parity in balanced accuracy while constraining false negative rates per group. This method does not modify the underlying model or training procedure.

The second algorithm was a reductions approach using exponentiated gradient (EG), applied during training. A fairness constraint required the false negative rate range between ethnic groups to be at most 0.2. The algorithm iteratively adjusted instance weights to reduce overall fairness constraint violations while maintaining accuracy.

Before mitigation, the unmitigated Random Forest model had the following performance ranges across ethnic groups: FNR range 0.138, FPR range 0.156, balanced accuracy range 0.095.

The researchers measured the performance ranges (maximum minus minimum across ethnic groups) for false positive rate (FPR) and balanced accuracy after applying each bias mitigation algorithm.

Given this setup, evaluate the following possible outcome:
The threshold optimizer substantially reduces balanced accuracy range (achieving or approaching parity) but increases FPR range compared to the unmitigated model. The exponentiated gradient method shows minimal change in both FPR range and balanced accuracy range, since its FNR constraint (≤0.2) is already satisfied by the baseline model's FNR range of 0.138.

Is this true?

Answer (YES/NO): NO